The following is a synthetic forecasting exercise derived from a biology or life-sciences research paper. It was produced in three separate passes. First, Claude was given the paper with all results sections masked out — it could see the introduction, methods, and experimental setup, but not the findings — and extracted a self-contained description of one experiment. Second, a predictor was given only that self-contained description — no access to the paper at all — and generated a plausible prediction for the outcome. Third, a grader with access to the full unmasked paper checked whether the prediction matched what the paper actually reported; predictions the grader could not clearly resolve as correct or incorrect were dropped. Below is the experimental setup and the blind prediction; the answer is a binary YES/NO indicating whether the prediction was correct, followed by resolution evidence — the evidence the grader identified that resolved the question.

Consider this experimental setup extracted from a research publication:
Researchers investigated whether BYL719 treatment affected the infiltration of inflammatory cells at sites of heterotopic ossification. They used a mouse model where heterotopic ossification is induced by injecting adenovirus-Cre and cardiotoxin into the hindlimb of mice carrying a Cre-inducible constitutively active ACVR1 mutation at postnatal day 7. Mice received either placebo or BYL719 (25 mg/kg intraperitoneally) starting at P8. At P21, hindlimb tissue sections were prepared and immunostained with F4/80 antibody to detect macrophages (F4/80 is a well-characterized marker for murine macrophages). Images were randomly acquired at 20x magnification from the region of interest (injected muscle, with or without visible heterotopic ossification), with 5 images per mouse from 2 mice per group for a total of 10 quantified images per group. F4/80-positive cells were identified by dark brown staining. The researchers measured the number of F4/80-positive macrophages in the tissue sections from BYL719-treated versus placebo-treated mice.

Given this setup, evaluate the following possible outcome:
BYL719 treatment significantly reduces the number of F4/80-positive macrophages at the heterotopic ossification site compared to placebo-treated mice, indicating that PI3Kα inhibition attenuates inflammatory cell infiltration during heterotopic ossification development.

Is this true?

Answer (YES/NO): YES